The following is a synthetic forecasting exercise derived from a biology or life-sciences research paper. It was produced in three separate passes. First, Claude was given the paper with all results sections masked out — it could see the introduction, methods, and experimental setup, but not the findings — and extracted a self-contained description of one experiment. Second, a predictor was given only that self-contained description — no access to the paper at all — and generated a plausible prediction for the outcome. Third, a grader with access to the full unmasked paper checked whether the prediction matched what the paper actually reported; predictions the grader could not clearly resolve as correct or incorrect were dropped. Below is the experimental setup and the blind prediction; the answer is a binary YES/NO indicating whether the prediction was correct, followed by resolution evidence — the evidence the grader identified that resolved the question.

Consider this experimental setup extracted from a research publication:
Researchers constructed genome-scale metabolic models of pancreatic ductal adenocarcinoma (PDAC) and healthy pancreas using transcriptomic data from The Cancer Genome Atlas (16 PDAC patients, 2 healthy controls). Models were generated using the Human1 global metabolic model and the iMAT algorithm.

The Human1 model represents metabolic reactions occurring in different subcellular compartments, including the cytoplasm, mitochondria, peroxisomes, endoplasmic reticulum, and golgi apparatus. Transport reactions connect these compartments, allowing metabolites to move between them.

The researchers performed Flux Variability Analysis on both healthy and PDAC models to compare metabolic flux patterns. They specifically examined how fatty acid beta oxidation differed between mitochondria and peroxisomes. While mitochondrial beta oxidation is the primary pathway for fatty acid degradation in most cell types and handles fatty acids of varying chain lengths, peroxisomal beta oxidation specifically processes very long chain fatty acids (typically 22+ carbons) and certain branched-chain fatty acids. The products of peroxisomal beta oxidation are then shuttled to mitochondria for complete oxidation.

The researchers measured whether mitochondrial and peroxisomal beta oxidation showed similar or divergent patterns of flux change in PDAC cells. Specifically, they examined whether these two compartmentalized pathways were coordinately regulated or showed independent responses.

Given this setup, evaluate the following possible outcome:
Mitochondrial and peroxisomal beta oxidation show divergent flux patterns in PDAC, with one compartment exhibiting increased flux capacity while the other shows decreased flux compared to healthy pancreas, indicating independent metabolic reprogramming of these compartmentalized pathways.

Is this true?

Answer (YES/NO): YES